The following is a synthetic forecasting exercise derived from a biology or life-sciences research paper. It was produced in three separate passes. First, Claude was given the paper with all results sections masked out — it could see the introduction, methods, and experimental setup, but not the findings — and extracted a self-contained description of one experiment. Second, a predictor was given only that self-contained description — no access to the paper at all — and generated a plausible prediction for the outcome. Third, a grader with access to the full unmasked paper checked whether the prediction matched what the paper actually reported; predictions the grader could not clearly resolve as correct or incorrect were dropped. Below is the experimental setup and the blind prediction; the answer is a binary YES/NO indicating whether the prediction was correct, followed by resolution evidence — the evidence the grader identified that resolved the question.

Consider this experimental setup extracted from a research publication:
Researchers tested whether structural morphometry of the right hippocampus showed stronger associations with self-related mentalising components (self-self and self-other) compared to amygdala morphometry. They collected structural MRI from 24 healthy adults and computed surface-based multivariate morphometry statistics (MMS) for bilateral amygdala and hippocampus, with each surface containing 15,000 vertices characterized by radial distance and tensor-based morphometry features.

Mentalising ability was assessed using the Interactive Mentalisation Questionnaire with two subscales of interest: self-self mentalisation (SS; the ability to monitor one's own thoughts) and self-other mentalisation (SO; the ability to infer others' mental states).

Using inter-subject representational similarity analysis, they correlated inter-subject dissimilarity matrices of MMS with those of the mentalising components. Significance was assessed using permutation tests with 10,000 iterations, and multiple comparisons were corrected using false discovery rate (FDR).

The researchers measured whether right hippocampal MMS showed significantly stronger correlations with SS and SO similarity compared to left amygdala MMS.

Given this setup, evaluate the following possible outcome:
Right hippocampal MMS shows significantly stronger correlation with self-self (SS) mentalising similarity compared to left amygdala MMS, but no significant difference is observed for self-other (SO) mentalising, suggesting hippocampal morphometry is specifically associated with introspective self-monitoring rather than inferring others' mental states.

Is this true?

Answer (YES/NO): YES